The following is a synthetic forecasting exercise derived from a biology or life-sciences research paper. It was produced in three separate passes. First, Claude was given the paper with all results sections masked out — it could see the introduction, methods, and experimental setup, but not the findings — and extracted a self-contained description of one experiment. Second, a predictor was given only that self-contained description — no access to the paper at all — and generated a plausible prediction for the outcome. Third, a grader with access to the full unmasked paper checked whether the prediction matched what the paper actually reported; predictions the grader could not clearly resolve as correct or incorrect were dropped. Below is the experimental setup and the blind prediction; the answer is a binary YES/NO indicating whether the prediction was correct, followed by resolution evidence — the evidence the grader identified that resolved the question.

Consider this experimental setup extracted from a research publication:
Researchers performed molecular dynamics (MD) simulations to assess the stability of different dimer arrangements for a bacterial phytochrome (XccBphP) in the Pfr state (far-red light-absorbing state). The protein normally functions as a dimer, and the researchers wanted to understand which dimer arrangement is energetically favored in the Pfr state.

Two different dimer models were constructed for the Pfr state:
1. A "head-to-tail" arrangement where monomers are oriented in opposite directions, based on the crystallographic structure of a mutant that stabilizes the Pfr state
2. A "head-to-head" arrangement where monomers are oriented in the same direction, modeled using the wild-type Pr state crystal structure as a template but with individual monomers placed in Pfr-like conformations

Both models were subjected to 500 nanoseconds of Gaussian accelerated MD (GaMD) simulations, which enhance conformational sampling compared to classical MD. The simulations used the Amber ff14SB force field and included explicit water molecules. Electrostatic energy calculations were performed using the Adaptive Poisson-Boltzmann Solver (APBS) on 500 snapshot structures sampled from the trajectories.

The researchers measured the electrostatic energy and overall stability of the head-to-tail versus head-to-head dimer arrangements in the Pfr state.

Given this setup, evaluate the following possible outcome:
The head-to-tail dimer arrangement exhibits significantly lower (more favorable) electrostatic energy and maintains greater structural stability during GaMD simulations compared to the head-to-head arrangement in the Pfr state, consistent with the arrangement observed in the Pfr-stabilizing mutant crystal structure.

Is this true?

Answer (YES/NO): NO